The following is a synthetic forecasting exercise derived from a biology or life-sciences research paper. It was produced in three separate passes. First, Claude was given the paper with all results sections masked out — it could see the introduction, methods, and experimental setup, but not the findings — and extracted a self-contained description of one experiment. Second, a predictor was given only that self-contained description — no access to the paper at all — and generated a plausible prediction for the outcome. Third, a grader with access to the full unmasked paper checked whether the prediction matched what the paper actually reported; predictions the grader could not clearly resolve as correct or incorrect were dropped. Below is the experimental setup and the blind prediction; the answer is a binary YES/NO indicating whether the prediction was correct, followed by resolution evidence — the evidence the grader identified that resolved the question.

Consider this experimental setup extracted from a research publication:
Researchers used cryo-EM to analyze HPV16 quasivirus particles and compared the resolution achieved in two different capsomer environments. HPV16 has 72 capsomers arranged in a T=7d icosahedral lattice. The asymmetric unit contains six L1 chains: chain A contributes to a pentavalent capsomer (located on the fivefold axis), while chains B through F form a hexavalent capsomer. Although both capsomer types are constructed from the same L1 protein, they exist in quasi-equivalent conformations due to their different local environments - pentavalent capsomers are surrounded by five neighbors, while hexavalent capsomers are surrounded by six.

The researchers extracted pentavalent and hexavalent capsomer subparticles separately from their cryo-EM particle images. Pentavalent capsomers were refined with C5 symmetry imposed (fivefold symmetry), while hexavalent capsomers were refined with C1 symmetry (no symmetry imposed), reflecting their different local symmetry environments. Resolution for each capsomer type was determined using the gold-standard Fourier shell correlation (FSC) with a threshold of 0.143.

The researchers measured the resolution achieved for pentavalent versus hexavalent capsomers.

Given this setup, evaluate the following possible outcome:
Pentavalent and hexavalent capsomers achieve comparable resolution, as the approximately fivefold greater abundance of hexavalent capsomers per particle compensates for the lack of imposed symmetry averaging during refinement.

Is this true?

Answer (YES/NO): YES